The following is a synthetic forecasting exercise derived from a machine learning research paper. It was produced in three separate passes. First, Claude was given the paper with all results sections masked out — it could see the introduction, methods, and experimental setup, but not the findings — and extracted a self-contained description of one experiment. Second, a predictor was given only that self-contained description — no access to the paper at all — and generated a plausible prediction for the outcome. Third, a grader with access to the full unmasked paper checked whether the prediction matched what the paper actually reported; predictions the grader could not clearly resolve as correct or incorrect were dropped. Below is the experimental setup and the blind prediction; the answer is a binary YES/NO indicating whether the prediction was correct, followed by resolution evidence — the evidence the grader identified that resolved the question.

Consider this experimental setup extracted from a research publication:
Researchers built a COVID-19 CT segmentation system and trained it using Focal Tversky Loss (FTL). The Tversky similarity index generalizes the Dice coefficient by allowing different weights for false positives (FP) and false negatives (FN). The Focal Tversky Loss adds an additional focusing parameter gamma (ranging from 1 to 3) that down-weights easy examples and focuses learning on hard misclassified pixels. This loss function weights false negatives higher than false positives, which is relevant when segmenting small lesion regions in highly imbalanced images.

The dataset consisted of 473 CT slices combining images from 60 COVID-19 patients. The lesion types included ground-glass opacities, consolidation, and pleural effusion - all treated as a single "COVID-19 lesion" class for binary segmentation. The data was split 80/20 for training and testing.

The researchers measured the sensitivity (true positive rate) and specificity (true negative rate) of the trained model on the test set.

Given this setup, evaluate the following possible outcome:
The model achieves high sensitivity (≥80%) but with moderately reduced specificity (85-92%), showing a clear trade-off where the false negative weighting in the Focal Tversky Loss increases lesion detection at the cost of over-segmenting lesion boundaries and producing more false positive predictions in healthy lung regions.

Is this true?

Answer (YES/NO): NO